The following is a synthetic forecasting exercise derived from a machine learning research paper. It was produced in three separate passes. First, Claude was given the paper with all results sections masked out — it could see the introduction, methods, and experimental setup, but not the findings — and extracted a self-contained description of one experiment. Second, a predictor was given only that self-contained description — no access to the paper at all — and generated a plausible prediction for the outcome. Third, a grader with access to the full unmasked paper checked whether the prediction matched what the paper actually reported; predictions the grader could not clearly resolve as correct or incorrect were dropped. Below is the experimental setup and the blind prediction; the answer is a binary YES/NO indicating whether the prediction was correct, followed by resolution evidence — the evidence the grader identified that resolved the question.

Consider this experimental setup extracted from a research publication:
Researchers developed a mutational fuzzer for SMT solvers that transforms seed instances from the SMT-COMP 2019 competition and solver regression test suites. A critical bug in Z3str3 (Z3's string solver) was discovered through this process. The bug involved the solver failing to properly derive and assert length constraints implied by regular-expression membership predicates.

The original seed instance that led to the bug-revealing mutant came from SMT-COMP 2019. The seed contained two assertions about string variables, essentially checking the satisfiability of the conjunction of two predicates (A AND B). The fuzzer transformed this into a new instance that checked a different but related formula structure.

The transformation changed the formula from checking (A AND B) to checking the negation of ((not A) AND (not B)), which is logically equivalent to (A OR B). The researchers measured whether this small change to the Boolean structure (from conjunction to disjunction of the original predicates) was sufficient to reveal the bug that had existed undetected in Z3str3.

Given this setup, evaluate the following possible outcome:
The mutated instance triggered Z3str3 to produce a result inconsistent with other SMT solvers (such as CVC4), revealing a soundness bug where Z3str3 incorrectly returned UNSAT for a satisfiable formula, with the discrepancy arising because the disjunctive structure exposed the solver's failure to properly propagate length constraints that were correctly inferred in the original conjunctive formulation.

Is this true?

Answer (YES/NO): NO